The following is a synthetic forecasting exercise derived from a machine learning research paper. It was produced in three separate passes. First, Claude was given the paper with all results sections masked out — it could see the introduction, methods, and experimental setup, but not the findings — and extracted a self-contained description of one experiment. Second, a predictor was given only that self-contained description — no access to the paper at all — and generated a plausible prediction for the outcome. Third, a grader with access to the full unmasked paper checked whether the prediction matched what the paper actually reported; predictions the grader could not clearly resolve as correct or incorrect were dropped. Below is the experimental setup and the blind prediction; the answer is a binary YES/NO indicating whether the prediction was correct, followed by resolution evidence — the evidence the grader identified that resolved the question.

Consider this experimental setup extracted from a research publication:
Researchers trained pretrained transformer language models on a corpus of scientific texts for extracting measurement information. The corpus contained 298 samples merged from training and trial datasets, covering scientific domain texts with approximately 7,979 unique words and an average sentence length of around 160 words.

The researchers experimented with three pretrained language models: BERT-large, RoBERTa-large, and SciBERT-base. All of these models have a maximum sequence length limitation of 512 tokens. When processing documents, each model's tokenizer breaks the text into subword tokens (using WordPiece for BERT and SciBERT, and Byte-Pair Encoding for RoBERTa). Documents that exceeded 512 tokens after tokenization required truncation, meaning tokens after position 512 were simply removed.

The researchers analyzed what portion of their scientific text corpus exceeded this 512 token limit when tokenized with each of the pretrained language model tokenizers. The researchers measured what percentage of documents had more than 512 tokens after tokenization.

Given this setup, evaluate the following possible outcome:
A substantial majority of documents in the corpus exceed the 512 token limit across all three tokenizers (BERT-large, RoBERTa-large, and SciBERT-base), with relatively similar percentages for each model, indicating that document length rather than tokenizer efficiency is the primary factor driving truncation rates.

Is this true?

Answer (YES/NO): NO